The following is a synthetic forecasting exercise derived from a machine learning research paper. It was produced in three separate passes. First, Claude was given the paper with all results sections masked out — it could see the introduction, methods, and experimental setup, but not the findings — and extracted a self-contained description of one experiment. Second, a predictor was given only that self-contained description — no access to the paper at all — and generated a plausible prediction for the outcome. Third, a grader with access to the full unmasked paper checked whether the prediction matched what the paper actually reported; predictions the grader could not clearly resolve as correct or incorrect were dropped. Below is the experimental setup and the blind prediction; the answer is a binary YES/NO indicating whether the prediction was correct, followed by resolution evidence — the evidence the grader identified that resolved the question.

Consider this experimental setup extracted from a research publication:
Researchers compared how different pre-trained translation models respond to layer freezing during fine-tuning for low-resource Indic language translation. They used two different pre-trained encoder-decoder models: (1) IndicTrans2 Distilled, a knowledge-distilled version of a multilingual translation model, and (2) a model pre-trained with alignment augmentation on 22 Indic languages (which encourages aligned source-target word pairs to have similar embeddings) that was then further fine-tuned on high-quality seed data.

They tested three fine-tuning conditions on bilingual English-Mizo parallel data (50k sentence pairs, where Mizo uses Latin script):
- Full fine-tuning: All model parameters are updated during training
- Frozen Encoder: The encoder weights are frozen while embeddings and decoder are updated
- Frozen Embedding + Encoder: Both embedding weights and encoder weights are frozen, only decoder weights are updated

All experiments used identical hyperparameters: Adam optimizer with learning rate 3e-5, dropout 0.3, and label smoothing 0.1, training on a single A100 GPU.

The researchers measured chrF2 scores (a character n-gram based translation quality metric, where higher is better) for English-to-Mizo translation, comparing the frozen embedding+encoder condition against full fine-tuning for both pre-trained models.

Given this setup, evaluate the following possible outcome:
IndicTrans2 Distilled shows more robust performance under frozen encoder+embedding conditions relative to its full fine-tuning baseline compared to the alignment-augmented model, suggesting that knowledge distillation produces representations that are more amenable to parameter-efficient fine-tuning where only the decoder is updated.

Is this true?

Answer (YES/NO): NO